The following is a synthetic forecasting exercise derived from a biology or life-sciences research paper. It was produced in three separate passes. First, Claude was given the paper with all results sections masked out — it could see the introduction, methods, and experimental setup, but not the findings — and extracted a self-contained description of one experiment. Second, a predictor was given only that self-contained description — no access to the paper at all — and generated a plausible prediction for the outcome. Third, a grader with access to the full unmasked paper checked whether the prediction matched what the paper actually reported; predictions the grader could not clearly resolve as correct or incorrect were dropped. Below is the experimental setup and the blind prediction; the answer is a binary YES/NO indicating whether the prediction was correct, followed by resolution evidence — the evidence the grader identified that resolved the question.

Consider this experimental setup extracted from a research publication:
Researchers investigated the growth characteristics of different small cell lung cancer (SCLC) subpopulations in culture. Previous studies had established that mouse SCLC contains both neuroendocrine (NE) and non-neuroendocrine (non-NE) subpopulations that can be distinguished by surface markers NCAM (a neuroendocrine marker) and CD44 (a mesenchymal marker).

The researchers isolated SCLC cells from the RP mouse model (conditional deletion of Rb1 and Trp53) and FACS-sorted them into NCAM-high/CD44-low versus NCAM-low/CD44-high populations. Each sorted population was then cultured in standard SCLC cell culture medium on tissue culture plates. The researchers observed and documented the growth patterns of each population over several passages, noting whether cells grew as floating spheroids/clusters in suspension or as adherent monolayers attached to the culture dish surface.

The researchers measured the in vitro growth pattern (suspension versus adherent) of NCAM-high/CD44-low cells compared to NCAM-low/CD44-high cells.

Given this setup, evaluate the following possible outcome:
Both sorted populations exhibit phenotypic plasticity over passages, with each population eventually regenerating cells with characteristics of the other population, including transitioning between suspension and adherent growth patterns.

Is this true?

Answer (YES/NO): NO